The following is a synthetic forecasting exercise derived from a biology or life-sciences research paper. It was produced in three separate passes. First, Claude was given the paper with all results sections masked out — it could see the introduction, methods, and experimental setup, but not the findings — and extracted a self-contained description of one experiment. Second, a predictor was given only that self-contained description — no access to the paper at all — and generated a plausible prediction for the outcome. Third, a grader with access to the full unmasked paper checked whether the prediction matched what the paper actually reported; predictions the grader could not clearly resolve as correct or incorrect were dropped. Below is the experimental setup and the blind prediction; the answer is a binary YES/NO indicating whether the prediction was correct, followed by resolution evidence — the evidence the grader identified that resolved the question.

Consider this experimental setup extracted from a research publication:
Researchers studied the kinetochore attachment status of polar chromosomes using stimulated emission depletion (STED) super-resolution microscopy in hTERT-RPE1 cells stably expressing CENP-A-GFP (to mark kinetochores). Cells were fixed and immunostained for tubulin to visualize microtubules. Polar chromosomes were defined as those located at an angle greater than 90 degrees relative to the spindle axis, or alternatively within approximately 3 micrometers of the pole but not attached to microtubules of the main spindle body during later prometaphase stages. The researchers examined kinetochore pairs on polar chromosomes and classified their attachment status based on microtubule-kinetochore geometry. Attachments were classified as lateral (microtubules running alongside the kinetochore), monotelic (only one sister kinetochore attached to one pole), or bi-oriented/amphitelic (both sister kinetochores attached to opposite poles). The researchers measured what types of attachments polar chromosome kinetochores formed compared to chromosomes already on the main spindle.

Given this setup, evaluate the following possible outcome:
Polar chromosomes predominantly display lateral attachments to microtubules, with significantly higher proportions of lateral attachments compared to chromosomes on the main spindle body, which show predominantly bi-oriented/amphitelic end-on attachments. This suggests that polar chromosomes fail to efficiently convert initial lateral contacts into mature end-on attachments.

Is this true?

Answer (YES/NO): NO